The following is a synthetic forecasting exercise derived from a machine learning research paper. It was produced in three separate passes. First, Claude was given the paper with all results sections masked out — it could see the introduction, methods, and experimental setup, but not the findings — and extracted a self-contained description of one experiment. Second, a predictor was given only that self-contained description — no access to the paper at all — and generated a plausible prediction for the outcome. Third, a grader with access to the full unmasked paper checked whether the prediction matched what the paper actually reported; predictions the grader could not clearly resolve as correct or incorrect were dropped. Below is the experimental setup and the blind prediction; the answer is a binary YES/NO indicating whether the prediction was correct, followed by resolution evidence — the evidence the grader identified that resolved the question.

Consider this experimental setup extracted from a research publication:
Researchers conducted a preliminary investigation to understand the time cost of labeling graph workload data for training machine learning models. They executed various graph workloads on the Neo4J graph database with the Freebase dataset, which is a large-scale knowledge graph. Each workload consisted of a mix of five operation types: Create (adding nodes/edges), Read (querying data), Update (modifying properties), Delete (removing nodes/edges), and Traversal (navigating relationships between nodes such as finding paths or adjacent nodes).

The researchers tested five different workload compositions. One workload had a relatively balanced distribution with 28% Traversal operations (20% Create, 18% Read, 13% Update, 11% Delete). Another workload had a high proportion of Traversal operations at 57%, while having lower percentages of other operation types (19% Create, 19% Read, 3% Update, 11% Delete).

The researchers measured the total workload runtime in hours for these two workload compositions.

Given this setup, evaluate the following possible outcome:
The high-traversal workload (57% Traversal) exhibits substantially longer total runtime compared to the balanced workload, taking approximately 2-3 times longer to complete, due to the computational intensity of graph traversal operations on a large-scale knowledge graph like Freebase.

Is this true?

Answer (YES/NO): NO